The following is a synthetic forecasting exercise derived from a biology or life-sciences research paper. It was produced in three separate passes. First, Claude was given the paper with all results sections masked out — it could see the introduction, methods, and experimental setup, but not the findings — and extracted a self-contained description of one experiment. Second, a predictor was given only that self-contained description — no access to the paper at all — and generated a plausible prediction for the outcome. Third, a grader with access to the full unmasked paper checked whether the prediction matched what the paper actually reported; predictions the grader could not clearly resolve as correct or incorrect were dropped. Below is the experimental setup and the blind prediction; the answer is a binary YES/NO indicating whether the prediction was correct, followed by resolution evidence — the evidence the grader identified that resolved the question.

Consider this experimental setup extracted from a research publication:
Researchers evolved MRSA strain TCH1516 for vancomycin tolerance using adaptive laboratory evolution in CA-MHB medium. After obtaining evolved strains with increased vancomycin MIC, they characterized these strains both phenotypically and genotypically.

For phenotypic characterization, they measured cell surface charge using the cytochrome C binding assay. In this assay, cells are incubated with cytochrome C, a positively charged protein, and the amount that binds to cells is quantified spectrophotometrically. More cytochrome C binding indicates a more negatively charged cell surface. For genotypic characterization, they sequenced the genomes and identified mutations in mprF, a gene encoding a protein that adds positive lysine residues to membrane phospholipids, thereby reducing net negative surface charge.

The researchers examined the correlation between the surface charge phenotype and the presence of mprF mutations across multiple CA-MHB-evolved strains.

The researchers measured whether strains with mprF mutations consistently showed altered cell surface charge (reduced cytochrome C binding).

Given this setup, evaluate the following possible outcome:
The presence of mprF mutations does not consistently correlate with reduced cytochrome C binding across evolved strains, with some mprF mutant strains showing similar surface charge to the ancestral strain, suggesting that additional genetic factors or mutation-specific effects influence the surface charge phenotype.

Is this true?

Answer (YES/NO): YES